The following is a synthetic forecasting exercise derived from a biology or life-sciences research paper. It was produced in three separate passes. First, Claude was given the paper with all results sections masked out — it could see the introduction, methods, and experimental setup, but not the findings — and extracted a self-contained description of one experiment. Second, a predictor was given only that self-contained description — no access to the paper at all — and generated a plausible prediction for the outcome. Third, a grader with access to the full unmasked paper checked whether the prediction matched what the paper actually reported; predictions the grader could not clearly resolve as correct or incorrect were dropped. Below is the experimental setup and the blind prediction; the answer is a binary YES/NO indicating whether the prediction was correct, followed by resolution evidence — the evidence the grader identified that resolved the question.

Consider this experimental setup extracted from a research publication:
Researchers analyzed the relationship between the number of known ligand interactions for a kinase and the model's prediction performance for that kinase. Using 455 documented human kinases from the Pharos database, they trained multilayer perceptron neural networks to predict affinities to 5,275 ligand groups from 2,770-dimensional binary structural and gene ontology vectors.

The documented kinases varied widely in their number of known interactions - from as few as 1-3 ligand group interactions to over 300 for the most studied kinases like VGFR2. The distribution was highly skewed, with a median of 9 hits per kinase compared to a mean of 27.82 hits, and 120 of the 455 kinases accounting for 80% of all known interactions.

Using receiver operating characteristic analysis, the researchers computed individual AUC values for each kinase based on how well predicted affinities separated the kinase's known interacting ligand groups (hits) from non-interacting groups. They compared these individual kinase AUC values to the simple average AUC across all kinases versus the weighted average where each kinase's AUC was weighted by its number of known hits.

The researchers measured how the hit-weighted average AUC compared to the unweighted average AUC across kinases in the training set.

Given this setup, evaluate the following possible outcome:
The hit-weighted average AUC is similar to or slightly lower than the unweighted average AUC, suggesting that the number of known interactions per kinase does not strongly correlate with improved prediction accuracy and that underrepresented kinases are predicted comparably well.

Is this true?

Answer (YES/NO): NO